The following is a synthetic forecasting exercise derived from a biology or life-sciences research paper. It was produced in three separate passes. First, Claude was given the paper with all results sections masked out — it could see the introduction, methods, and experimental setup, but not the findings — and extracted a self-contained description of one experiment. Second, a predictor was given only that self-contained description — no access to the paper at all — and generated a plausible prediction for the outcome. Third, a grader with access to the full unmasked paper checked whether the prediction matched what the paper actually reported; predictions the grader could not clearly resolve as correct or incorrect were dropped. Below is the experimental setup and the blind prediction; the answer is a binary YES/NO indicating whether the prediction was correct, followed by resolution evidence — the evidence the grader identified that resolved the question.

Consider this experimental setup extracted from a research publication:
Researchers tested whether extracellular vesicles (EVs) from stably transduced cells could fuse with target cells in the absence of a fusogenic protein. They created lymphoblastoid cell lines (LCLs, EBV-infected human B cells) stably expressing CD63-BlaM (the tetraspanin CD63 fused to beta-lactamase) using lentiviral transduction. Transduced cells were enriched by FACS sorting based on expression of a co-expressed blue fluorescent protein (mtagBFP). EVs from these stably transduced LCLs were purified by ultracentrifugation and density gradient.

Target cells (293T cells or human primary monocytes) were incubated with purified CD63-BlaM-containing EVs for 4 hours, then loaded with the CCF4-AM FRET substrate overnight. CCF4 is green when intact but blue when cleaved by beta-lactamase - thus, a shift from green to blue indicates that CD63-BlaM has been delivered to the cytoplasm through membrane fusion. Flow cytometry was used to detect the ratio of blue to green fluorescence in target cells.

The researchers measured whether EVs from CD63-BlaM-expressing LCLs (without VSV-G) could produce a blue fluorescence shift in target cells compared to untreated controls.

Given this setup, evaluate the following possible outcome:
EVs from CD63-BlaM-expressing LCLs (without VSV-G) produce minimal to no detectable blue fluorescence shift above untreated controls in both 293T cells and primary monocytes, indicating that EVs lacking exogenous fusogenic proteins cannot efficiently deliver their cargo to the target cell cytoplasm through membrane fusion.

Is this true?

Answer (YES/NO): YES